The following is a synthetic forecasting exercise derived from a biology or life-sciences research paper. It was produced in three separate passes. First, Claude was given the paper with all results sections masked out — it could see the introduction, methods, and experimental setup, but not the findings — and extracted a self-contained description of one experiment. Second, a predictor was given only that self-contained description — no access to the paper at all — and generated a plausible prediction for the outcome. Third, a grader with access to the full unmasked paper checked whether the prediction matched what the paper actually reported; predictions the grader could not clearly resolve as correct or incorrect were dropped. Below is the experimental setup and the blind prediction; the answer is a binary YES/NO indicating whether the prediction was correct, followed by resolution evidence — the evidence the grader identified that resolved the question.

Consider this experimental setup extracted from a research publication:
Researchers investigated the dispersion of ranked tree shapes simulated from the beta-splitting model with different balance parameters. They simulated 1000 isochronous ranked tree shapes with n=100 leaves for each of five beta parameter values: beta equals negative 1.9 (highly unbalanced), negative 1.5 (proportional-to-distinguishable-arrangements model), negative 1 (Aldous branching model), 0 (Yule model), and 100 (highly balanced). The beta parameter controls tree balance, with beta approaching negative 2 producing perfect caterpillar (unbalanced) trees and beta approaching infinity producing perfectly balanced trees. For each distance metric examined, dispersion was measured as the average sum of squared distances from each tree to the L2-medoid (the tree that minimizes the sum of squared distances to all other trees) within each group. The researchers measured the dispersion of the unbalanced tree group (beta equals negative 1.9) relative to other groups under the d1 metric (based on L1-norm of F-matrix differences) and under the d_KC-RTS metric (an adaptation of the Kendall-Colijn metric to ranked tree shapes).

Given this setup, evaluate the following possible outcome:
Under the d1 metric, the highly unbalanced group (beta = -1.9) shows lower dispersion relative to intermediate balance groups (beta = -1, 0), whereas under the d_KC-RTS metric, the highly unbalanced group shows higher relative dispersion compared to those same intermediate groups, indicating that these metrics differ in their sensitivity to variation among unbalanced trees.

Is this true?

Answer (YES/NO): YES